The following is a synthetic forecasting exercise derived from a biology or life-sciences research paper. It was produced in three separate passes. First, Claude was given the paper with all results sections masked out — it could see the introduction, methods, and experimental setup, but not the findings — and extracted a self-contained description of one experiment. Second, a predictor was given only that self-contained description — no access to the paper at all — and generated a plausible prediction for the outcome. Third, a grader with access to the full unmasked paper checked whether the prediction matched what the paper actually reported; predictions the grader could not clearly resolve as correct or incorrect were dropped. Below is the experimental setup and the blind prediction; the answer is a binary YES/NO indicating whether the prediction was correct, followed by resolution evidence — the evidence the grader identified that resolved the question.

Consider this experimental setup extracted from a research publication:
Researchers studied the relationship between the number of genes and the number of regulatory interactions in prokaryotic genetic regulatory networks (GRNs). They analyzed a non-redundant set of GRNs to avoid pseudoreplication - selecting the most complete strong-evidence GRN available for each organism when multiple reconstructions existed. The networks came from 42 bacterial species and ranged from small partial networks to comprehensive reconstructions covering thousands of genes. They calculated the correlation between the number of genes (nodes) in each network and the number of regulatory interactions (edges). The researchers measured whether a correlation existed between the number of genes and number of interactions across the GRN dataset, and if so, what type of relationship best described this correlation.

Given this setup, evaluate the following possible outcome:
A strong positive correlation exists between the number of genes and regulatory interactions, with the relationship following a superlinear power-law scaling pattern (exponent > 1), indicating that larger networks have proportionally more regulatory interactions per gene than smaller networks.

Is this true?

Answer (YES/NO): NO